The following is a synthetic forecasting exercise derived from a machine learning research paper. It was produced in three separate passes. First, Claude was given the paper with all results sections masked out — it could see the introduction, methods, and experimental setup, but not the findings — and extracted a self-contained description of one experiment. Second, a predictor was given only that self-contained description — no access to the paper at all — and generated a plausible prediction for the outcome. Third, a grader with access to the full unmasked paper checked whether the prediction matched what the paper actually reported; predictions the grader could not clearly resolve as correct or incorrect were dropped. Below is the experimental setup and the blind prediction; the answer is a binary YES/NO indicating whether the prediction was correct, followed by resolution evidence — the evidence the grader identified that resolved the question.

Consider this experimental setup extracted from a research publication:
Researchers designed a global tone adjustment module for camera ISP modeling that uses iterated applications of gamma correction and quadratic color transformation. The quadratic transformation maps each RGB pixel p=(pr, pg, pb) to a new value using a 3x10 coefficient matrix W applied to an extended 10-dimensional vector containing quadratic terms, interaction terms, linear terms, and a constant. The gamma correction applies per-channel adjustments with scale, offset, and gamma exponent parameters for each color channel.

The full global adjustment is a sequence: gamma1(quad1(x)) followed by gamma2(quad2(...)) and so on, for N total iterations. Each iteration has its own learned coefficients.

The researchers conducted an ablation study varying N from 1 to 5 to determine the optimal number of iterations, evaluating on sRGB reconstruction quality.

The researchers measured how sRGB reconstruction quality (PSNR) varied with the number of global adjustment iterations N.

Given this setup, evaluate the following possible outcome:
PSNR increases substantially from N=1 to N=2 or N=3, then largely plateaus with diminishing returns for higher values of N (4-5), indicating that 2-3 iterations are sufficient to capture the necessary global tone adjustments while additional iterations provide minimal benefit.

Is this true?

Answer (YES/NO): NO